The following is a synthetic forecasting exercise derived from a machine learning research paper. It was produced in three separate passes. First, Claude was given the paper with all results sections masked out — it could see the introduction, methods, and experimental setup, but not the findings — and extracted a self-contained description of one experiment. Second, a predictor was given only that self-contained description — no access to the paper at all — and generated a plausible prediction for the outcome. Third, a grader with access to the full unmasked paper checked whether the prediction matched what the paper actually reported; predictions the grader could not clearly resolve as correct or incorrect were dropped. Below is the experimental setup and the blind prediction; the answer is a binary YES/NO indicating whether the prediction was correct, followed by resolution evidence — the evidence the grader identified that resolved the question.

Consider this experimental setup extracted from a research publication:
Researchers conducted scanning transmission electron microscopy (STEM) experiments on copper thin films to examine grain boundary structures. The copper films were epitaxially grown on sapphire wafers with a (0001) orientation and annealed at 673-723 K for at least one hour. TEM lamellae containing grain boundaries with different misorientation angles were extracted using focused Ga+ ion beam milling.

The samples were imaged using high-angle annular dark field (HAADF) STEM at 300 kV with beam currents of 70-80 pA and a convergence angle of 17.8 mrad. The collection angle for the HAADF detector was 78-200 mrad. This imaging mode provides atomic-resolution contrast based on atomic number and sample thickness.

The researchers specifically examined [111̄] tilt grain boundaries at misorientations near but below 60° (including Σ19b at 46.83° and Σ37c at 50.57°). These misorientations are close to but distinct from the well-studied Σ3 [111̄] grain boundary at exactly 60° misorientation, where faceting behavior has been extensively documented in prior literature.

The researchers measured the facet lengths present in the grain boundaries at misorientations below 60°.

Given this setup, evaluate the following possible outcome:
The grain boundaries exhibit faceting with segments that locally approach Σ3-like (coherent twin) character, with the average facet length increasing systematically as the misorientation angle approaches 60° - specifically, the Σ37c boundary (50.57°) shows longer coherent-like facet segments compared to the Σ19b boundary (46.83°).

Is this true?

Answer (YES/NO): NO